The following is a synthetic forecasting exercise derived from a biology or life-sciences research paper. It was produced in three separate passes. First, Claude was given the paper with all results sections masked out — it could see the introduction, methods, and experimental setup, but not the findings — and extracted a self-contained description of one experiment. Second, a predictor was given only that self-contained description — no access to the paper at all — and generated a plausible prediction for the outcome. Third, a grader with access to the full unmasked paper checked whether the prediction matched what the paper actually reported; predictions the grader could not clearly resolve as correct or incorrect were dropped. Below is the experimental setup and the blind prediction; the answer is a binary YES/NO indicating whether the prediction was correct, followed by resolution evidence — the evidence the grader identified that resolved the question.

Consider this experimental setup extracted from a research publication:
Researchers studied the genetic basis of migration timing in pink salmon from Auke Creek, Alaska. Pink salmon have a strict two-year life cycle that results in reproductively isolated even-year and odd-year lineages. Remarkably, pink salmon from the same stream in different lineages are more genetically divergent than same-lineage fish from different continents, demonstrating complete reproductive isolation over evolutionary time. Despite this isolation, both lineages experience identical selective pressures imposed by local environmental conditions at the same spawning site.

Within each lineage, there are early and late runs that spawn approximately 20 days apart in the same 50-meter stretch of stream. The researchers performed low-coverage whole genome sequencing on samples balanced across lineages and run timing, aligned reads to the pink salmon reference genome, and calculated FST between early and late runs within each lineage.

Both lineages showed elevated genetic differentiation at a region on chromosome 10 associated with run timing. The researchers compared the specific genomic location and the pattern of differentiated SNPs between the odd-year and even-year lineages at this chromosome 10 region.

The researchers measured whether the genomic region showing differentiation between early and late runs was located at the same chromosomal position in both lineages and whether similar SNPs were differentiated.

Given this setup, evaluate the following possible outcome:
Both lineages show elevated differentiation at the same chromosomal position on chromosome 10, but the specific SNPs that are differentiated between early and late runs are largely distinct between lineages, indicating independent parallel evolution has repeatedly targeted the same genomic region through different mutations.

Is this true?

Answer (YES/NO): NO